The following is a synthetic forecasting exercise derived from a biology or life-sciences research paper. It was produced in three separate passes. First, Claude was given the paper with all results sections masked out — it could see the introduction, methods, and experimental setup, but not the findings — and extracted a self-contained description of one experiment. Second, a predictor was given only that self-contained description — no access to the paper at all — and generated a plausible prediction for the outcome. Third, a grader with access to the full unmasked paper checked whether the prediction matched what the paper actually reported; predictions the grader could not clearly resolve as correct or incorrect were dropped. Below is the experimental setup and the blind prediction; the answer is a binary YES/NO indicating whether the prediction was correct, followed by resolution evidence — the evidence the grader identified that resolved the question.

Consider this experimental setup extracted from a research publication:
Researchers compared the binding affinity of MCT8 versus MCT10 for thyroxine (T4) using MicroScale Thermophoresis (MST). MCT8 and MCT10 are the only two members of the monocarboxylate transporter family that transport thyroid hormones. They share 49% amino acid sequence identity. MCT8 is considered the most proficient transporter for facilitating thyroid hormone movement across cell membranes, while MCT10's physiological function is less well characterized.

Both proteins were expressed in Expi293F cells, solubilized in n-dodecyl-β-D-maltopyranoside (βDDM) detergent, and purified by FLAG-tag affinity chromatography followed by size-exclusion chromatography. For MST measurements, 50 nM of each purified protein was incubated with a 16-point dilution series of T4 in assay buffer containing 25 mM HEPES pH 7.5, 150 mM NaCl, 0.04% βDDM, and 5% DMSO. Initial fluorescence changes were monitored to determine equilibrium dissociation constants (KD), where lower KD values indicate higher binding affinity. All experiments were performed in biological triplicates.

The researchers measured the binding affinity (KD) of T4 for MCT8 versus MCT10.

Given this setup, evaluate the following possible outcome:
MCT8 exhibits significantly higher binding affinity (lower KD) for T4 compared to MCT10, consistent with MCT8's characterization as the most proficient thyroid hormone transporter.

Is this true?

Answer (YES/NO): NO